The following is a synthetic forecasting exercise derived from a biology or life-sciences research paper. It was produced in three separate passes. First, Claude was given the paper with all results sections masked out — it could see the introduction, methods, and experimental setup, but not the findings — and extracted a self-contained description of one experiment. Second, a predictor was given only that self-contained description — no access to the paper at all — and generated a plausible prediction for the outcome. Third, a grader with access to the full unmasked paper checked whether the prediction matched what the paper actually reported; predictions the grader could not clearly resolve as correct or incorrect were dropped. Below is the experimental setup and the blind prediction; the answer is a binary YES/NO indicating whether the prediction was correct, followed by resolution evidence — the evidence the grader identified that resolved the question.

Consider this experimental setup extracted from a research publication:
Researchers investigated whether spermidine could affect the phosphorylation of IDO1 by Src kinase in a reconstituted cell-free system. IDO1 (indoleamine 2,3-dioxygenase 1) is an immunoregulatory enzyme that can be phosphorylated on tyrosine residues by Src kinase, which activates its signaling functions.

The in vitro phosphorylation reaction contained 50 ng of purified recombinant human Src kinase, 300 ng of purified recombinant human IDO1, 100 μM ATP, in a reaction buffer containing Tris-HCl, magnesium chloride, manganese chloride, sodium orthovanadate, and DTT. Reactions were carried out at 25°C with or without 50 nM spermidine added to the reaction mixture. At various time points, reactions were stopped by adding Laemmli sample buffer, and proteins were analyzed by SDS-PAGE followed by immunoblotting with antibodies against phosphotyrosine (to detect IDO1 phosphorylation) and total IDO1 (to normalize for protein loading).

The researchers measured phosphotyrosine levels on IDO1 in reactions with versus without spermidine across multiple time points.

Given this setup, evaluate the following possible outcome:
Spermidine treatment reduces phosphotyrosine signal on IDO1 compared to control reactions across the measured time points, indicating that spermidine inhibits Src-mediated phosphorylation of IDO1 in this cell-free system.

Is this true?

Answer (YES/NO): NO